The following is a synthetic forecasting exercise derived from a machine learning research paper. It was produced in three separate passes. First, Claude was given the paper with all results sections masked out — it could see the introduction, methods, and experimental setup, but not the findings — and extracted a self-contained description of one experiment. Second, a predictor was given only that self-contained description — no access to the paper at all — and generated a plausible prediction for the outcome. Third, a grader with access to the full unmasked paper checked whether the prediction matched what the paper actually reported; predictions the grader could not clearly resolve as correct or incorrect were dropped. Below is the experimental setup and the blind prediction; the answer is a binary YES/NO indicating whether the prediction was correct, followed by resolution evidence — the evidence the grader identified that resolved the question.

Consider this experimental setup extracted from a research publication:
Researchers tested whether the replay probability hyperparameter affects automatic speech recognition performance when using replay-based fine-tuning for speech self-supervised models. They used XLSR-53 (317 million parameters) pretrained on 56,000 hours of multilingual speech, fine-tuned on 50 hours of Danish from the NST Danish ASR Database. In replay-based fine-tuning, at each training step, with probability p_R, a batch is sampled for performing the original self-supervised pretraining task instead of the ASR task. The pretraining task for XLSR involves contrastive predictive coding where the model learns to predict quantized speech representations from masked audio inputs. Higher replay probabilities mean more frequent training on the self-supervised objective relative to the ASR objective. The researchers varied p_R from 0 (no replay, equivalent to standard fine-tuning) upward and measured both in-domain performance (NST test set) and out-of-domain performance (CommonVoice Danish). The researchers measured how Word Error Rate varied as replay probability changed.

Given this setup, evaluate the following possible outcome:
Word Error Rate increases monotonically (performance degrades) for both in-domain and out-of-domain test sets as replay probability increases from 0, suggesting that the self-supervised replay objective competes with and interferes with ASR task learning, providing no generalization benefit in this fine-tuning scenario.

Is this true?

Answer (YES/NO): NO